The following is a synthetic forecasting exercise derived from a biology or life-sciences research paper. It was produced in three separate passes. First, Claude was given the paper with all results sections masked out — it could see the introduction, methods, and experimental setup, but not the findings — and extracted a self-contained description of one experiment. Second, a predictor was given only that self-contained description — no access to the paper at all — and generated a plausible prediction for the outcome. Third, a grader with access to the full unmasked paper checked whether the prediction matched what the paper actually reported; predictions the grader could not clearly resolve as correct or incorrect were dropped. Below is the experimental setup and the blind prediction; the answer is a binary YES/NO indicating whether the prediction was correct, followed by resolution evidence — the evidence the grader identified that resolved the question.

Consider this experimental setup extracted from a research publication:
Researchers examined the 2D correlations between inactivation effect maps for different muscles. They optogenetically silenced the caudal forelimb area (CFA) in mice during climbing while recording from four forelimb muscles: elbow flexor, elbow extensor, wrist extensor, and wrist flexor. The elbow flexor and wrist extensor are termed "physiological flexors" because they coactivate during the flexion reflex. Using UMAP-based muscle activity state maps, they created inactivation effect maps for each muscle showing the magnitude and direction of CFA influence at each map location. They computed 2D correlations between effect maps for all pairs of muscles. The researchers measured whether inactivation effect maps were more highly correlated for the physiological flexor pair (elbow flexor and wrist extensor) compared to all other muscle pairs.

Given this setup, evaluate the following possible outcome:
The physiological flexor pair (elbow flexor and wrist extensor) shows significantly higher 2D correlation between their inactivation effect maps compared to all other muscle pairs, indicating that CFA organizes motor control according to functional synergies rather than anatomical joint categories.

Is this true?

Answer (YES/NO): YES